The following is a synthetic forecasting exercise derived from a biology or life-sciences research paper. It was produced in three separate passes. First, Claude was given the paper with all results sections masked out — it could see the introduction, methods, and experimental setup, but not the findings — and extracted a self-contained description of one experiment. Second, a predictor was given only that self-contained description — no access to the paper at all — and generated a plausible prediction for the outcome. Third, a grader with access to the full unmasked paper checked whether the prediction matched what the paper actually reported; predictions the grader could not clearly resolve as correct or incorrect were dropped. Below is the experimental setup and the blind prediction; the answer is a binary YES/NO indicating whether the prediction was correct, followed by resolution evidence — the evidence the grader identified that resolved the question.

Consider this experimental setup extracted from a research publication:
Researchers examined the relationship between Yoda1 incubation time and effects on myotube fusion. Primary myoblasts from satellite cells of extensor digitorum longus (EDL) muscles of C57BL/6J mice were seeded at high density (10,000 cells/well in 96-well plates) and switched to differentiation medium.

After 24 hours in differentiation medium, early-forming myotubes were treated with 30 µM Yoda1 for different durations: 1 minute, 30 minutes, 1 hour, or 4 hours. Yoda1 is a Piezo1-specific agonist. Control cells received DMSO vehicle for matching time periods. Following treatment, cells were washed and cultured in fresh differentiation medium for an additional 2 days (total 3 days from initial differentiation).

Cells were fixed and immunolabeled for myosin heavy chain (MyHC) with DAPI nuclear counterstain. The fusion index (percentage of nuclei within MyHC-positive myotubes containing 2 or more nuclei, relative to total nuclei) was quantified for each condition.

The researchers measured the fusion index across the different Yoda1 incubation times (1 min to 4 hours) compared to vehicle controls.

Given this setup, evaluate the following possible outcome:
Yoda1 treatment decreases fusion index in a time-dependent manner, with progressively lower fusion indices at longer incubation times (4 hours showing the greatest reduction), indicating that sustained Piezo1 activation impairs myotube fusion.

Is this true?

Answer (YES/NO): NO